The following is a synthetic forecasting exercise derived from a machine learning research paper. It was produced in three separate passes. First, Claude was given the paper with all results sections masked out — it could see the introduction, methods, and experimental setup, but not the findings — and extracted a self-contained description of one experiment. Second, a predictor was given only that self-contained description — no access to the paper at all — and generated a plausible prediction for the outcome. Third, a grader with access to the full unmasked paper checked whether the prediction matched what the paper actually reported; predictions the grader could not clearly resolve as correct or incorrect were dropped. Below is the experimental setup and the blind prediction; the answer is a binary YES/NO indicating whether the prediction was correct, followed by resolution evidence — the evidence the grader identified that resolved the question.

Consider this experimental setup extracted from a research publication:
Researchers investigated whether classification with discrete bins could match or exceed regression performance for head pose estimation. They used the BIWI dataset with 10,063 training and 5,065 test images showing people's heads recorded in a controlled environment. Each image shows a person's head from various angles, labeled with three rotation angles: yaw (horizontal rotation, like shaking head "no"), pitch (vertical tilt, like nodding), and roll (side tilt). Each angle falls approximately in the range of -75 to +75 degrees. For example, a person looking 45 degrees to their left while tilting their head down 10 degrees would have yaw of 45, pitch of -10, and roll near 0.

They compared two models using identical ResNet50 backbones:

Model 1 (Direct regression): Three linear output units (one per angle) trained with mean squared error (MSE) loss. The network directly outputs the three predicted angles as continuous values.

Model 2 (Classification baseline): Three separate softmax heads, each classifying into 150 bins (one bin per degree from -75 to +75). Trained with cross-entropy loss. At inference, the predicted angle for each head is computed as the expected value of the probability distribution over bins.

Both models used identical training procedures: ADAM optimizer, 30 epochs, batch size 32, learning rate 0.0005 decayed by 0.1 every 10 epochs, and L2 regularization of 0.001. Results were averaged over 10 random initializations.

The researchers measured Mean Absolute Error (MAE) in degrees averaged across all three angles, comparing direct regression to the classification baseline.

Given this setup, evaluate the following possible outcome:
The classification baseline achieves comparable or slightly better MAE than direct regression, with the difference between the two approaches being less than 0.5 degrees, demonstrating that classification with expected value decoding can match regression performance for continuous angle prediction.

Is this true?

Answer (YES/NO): NO